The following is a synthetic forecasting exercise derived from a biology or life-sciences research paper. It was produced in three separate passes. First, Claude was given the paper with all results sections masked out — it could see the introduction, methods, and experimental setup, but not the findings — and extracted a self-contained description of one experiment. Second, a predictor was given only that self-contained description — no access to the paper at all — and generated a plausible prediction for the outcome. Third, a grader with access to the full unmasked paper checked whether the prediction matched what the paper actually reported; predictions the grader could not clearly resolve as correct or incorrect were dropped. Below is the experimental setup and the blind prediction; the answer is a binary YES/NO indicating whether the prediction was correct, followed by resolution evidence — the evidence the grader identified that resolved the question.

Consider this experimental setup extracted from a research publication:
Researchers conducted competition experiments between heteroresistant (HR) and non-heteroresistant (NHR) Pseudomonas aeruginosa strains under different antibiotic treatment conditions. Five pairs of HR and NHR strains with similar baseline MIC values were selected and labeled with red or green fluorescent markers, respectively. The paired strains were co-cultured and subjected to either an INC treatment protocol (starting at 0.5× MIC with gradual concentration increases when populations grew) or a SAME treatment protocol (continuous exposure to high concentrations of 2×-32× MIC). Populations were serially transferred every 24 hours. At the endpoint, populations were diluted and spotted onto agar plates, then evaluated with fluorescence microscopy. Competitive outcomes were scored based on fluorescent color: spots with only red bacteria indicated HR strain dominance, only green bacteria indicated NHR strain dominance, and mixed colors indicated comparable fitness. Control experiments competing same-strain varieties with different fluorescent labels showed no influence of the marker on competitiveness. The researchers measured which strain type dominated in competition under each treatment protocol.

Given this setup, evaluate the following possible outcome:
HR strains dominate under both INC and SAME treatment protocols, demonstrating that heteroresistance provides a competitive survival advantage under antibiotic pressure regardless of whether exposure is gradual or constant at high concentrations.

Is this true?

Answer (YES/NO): NO